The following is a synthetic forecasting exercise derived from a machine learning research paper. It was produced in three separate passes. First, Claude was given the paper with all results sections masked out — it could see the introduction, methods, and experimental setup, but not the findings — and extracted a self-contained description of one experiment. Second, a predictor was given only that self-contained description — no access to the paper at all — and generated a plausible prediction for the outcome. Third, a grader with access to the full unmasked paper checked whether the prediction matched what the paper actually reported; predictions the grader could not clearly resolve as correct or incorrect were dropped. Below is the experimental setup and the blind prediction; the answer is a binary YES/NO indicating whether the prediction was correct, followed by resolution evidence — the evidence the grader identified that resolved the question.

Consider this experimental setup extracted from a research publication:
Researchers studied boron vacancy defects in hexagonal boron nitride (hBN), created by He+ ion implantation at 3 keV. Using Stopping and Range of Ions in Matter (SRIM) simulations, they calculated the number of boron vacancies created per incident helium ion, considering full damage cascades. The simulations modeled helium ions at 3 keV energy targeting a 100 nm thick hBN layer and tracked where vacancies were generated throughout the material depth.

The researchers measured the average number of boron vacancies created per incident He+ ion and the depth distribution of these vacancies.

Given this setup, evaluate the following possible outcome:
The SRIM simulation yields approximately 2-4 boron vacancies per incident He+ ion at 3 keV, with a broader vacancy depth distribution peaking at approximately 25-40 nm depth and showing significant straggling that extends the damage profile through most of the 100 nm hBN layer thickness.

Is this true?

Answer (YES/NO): NO